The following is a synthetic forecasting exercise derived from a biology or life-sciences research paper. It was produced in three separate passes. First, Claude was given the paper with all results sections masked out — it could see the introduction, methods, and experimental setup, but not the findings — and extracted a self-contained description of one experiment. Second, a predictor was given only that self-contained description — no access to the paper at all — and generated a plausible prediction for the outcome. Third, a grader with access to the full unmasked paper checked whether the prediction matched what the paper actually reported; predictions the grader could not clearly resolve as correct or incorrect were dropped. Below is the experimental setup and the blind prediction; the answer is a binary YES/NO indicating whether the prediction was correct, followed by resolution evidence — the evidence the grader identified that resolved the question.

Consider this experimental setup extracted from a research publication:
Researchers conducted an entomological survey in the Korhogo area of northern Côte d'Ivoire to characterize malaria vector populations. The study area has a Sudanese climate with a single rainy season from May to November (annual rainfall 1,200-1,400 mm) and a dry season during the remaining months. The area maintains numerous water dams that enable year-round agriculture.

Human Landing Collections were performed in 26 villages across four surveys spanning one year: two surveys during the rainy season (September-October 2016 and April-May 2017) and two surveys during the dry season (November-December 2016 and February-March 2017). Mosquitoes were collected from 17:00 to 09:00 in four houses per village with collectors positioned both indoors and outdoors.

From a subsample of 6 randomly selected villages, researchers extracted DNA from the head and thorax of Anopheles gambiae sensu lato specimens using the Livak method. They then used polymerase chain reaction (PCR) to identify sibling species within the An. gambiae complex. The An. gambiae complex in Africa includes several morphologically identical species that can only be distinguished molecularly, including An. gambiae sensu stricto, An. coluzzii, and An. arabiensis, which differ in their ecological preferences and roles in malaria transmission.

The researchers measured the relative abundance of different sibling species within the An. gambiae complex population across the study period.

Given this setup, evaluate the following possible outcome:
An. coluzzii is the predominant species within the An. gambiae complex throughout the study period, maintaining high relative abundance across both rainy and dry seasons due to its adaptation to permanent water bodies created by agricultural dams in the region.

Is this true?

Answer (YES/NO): NO